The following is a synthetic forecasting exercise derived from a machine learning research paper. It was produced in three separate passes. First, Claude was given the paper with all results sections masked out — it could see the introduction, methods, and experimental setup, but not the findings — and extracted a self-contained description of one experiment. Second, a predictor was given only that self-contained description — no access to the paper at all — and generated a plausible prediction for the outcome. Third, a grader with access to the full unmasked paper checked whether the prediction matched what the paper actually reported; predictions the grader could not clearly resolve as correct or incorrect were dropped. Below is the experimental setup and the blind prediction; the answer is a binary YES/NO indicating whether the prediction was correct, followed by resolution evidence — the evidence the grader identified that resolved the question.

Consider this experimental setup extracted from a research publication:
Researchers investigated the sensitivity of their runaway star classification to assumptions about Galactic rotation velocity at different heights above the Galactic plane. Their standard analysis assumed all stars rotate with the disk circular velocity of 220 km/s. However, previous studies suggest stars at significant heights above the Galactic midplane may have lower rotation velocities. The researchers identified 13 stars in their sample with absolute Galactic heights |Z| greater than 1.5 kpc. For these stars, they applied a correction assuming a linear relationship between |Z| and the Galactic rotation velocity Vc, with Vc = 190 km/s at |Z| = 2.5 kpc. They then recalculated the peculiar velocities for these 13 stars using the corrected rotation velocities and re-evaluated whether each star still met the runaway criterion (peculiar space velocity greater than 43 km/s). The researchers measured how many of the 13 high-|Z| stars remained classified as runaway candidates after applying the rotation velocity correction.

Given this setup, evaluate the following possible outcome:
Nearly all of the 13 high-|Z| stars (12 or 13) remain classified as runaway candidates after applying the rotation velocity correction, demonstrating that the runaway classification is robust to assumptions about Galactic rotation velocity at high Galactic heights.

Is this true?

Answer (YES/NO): NO